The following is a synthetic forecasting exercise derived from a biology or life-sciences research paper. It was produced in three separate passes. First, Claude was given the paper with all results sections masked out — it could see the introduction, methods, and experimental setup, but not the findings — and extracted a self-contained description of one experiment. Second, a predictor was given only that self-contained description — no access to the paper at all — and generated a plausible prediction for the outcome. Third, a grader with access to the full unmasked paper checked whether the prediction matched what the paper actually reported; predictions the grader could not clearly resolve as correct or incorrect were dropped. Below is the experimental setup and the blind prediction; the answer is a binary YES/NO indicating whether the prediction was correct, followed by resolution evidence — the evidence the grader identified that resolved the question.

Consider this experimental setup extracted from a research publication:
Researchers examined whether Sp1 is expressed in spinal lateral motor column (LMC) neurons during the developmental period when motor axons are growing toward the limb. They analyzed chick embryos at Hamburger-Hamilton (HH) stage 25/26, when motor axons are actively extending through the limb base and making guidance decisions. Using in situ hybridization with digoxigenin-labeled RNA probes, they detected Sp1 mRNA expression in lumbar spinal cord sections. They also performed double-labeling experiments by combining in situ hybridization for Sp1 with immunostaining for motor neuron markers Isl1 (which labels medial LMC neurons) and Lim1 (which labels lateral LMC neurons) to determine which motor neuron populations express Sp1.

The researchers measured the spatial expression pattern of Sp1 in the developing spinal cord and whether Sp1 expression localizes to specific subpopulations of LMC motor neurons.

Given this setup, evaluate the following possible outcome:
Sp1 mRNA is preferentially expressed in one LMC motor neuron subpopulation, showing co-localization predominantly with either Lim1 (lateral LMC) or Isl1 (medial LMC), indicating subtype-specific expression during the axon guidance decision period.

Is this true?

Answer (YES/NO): NO